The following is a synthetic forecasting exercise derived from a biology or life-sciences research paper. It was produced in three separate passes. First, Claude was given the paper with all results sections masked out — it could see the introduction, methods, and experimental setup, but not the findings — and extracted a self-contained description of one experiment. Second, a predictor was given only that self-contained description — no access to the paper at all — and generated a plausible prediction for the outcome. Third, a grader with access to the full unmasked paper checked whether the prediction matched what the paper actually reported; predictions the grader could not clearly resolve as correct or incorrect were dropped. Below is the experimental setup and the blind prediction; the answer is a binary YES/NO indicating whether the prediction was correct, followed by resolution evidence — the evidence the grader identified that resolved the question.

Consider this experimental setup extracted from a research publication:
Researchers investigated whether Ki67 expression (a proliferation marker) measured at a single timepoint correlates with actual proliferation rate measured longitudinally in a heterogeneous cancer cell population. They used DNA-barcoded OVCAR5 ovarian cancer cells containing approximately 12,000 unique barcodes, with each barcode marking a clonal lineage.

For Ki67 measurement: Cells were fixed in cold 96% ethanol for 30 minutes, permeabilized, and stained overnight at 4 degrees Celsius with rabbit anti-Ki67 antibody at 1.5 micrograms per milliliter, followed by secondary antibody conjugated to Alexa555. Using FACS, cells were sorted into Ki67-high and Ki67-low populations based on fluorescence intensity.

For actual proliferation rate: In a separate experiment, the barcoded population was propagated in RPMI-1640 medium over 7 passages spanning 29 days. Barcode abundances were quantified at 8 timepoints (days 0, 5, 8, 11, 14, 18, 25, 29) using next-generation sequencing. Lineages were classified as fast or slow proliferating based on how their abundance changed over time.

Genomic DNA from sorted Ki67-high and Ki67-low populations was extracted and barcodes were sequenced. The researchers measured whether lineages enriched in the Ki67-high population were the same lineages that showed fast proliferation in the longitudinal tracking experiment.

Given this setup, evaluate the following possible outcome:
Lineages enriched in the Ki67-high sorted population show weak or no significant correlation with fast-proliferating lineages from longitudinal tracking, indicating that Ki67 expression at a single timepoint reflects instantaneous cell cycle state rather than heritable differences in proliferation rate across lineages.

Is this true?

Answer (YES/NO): NO